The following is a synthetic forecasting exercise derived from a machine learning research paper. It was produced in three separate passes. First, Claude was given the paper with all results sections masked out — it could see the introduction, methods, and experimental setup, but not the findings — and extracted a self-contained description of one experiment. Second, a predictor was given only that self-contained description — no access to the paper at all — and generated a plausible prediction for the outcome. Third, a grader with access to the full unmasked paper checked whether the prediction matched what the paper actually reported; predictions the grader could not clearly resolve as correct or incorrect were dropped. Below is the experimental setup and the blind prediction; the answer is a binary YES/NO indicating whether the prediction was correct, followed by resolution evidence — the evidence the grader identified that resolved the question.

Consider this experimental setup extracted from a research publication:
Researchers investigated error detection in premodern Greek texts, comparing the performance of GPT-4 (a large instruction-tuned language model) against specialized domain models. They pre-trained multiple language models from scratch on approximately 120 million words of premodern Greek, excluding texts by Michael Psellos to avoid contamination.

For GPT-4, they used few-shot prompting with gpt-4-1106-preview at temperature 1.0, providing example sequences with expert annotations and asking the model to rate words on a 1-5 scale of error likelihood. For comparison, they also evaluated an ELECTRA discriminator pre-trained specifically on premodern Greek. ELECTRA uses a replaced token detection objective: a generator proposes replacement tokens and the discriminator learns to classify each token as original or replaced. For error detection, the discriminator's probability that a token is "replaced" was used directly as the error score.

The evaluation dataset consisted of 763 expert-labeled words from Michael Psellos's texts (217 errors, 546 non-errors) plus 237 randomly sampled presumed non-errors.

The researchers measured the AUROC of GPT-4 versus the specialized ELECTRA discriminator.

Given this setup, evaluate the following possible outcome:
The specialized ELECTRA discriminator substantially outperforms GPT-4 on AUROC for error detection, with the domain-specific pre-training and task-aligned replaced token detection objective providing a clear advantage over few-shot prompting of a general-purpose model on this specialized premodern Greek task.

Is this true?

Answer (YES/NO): YES